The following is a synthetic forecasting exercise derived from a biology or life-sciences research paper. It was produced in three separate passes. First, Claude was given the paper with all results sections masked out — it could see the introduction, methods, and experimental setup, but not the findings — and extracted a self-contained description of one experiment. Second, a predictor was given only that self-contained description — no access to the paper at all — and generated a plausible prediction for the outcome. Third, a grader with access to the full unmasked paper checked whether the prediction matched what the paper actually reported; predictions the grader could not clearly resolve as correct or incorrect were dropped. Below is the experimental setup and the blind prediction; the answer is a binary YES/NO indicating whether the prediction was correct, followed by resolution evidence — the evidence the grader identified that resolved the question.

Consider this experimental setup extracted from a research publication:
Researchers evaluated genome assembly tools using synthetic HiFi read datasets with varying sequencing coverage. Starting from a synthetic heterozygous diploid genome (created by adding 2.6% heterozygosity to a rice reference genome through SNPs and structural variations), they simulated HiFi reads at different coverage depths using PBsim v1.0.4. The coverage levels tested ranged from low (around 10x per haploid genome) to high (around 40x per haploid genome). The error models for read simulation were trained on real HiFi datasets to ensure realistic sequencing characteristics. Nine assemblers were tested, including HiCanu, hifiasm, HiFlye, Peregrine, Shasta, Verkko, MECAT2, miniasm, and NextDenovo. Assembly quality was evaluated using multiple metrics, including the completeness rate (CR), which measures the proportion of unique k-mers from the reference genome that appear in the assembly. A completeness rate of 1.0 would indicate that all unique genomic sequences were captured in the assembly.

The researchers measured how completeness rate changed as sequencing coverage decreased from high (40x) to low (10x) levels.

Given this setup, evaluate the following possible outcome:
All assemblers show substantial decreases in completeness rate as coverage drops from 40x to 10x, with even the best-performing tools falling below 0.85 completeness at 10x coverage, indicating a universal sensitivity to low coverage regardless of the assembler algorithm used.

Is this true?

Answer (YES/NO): NO